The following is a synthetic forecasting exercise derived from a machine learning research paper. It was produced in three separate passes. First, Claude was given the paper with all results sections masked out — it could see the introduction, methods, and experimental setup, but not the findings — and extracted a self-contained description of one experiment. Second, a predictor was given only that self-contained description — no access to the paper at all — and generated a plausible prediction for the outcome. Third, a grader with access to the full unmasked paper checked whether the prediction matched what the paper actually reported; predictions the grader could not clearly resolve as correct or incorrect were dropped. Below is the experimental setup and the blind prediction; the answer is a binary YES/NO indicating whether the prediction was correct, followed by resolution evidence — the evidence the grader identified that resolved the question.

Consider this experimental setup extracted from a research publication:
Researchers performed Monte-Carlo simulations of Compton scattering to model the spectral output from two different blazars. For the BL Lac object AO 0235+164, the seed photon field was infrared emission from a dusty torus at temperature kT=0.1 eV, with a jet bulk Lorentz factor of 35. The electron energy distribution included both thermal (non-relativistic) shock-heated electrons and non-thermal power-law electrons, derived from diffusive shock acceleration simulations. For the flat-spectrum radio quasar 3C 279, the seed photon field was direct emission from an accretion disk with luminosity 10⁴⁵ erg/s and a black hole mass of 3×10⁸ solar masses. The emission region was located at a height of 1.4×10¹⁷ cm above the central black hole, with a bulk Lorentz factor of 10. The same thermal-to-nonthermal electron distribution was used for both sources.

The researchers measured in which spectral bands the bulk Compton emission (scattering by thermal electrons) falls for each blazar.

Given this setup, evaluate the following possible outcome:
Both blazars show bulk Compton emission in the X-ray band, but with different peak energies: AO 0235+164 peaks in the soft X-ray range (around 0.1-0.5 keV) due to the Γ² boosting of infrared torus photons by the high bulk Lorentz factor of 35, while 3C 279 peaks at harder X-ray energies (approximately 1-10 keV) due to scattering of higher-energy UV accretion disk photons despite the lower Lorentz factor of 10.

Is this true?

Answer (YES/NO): NO